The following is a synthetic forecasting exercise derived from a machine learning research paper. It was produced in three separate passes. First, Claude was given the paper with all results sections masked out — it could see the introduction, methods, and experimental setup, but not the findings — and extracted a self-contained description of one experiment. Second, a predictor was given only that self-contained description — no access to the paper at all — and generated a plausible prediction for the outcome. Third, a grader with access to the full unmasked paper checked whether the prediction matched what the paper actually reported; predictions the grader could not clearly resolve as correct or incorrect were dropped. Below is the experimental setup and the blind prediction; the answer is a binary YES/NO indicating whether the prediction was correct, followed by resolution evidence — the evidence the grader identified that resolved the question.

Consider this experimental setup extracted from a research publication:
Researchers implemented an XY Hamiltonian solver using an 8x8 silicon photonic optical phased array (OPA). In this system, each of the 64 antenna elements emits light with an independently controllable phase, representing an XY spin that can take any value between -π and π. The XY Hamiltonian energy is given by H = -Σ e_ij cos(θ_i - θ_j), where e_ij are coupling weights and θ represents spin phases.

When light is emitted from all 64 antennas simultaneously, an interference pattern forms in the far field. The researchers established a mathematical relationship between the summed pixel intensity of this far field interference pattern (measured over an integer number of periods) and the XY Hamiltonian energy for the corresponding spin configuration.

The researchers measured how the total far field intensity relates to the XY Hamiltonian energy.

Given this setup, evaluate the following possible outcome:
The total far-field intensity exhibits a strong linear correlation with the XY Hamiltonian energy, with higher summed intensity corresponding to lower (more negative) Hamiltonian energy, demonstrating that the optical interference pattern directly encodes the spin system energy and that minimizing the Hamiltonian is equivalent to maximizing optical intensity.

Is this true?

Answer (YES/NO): YES